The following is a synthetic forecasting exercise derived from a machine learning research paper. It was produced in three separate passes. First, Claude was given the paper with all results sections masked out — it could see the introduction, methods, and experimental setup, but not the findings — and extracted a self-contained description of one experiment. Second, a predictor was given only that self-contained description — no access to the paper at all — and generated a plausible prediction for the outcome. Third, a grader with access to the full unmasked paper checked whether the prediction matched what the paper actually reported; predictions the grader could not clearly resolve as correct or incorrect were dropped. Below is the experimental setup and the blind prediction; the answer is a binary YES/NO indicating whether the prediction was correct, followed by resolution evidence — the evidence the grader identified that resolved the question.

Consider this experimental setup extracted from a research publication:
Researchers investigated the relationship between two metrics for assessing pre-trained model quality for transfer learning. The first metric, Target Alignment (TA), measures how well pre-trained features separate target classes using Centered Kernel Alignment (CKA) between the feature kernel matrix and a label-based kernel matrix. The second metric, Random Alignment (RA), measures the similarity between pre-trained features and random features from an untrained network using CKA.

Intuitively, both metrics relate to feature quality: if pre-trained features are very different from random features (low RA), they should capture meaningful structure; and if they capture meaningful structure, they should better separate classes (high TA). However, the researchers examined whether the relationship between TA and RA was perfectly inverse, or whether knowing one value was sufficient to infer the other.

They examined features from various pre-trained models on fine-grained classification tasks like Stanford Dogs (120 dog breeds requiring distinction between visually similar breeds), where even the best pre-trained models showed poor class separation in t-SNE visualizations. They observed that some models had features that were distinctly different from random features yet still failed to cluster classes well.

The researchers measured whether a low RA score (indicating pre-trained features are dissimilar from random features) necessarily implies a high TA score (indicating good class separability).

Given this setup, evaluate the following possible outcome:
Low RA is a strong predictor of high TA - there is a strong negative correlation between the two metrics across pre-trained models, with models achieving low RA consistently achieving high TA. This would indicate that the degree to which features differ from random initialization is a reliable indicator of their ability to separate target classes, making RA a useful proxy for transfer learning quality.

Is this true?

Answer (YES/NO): NO